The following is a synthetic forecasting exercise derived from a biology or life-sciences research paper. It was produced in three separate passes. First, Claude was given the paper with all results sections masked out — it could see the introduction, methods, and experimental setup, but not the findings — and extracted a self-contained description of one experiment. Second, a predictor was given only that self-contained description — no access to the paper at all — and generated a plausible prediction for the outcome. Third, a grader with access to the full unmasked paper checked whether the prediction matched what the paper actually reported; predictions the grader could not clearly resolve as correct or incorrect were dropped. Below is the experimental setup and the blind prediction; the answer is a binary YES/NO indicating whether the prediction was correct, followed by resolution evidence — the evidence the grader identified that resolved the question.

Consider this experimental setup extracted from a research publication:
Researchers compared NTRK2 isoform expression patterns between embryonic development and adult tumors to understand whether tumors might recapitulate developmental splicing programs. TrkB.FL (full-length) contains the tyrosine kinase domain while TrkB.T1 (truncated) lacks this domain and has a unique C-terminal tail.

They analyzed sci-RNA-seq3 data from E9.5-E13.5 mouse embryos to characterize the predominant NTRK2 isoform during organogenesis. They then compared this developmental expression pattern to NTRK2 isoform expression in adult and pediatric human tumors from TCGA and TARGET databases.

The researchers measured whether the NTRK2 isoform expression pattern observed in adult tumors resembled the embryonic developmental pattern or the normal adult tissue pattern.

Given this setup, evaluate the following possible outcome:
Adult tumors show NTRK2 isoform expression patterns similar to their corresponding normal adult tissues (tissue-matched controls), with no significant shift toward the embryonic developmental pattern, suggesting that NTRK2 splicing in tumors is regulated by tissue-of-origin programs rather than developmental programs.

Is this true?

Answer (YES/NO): NO